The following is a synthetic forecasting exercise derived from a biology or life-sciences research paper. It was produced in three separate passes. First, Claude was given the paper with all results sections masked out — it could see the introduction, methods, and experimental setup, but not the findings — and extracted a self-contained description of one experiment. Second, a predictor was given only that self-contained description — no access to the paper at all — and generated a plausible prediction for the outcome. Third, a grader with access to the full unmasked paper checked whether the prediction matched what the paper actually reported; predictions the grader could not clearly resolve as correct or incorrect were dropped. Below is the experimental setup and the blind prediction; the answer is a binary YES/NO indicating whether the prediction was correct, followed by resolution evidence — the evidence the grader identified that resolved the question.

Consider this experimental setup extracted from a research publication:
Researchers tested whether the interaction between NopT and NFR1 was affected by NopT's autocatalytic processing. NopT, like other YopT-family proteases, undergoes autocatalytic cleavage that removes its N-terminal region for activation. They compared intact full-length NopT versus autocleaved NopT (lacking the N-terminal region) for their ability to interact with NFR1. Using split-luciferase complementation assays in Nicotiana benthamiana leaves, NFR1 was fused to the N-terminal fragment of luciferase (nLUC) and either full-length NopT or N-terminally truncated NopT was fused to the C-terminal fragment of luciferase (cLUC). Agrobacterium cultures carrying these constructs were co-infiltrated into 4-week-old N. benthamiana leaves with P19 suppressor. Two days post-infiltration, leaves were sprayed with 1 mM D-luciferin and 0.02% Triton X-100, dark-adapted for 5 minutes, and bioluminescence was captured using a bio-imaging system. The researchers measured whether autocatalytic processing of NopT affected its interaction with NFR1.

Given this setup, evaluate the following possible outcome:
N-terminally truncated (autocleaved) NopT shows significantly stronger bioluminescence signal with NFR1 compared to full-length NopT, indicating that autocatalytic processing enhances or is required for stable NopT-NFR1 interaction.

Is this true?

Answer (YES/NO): NO